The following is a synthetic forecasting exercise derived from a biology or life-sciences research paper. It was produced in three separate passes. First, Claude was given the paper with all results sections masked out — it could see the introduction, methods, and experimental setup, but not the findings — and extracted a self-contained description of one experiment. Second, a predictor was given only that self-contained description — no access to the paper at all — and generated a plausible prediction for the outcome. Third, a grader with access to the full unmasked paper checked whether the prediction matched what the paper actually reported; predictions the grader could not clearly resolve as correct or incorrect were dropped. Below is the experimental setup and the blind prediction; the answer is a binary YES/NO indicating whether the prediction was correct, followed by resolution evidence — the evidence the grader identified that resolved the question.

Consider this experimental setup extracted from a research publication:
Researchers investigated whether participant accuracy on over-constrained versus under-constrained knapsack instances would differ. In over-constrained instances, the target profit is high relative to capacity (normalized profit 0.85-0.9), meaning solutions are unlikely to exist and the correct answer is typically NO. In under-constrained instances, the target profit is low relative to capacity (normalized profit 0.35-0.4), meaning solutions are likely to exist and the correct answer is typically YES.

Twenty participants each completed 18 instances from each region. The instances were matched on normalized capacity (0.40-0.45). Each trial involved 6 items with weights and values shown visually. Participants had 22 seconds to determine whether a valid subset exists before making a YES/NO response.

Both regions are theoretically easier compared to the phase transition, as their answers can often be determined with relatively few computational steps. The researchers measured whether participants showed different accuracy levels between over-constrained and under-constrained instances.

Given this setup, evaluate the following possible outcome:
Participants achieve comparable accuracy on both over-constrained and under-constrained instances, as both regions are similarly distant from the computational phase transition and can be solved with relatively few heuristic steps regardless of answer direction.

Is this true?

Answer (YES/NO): YES